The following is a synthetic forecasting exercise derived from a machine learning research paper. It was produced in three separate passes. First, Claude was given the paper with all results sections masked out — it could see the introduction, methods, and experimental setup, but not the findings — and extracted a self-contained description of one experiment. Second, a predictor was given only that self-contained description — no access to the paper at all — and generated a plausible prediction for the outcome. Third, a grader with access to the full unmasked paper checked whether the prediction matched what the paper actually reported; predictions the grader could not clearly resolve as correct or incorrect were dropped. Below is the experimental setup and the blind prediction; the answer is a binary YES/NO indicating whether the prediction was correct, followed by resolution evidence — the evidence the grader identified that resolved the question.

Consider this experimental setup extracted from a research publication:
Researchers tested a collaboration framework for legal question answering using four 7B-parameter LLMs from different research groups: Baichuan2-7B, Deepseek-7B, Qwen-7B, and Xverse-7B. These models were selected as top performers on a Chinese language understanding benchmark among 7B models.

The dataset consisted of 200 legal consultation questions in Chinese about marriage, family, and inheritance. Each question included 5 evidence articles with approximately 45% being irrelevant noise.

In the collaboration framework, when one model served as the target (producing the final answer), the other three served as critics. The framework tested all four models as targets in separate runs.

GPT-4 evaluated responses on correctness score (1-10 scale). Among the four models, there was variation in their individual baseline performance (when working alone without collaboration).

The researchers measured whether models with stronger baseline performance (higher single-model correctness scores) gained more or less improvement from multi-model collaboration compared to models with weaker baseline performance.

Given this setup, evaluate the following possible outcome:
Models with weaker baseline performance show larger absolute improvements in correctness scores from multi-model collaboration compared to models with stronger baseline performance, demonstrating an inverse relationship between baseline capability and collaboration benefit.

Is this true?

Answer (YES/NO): NO